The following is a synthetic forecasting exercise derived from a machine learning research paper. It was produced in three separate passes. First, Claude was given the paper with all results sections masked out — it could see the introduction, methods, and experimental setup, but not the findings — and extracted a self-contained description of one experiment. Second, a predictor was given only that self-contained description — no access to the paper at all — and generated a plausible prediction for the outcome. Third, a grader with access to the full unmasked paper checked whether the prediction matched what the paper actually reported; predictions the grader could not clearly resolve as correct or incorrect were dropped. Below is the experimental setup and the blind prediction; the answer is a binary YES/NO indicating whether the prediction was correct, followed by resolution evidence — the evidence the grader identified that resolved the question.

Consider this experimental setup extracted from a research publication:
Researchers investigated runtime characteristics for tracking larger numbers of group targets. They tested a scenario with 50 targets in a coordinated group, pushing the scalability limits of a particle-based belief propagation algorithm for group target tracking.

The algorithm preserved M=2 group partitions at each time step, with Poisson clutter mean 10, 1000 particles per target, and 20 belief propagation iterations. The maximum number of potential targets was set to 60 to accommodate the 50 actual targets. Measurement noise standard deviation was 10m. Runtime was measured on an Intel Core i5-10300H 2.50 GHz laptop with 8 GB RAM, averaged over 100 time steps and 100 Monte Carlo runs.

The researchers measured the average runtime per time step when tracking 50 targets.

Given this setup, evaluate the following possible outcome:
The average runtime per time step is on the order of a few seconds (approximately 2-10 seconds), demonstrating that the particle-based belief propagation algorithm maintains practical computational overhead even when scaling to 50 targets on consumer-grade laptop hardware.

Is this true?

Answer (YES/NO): NO